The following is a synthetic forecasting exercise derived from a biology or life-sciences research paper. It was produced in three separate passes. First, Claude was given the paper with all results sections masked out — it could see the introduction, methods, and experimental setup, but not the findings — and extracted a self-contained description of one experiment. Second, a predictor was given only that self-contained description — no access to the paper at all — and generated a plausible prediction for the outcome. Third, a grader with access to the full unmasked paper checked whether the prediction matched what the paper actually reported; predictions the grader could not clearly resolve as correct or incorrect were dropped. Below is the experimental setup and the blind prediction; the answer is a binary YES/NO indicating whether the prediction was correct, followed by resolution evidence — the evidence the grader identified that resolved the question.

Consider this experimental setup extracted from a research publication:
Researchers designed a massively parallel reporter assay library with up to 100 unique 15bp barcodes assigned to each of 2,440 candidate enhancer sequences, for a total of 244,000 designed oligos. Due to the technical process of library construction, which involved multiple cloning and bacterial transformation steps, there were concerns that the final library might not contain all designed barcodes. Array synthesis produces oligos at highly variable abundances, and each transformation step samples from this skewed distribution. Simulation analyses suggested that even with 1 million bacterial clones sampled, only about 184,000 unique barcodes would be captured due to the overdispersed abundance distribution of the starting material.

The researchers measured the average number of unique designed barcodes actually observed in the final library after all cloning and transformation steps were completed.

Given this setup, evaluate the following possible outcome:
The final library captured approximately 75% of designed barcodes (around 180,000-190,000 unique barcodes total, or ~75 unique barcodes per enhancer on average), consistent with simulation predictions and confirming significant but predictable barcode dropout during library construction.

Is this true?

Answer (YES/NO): NO